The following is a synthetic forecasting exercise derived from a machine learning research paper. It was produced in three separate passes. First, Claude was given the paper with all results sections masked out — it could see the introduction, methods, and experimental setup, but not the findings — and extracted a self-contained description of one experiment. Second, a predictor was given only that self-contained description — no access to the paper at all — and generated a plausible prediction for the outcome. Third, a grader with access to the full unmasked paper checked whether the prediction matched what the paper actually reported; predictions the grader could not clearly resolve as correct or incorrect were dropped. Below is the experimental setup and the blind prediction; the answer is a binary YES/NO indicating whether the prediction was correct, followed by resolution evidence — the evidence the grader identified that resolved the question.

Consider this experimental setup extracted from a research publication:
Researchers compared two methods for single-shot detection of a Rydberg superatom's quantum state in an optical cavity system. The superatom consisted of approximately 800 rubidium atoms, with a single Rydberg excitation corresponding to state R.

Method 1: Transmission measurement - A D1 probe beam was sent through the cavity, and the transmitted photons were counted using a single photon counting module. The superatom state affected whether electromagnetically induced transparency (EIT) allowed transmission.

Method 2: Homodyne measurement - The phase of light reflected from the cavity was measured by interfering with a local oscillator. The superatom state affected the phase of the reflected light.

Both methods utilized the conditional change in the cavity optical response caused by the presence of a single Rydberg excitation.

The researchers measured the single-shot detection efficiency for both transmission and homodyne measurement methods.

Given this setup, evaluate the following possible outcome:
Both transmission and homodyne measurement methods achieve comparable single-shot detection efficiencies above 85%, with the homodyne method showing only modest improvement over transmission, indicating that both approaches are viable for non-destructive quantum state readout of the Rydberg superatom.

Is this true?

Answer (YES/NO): NO